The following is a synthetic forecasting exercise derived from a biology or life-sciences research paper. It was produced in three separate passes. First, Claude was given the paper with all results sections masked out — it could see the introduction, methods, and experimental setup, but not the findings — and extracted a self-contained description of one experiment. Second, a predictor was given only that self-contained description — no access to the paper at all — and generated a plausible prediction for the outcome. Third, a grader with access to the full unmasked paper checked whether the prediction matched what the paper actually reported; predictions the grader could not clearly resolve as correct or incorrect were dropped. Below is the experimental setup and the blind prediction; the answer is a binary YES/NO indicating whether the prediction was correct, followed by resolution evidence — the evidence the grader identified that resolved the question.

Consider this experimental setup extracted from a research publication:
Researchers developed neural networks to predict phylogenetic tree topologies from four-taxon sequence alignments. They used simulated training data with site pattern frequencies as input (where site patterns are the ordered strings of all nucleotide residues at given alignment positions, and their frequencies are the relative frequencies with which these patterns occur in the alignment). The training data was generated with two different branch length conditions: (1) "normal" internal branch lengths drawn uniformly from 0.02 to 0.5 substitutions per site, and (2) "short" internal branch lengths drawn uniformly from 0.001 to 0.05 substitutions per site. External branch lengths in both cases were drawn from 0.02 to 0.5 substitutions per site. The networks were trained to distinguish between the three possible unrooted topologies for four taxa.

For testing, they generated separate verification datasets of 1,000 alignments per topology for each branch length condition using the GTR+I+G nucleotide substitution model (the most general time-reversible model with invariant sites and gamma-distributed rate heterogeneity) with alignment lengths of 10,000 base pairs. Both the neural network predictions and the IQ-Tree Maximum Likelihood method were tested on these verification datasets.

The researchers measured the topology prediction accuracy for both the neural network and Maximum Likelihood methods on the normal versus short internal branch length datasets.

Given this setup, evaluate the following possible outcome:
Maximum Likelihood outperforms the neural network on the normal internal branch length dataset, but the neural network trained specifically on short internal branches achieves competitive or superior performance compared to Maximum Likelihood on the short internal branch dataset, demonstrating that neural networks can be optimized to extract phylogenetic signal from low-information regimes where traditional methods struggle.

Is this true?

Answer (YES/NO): NO